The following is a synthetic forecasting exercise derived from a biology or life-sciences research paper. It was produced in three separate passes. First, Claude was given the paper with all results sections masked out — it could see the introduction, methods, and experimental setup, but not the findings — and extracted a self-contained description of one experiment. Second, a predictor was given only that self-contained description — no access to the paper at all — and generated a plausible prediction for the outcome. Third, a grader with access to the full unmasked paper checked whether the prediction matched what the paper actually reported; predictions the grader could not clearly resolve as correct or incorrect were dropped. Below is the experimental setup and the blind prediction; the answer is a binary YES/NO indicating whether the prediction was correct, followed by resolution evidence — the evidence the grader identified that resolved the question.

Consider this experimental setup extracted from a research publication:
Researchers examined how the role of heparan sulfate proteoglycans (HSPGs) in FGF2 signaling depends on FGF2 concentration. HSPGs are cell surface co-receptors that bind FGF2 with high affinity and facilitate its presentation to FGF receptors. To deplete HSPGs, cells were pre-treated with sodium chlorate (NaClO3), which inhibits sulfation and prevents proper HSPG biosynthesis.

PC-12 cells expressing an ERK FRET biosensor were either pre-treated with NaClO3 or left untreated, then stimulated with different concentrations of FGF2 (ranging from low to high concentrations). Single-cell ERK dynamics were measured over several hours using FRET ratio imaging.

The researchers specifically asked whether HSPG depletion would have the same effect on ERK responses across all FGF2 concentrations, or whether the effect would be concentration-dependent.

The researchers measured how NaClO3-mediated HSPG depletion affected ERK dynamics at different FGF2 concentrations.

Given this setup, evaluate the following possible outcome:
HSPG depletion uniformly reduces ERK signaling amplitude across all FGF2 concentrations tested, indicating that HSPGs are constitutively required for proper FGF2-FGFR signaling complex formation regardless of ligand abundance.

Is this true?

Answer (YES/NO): NO